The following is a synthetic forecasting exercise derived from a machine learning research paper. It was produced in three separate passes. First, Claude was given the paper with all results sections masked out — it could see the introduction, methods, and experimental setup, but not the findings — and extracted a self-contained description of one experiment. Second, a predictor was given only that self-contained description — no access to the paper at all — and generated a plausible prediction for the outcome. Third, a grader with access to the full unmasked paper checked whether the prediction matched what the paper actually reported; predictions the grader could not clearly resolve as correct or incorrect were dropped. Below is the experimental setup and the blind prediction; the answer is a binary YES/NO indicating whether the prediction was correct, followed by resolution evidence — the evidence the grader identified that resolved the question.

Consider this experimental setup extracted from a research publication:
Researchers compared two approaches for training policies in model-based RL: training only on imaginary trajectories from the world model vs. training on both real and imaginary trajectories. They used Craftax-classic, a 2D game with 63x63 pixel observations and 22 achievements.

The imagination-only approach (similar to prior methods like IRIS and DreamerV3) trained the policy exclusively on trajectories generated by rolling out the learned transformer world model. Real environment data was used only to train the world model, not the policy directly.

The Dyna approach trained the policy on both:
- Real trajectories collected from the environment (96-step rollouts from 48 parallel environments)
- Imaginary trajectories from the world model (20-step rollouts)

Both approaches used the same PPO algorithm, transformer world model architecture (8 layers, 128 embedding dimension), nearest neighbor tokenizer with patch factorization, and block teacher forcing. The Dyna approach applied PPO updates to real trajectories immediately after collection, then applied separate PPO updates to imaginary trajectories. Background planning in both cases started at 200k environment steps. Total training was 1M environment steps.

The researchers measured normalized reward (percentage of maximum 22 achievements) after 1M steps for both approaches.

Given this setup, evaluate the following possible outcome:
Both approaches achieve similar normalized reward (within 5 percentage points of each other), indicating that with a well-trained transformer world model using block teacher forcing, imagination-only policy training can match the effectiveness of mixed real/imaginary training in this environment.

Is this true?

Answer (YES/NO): NO